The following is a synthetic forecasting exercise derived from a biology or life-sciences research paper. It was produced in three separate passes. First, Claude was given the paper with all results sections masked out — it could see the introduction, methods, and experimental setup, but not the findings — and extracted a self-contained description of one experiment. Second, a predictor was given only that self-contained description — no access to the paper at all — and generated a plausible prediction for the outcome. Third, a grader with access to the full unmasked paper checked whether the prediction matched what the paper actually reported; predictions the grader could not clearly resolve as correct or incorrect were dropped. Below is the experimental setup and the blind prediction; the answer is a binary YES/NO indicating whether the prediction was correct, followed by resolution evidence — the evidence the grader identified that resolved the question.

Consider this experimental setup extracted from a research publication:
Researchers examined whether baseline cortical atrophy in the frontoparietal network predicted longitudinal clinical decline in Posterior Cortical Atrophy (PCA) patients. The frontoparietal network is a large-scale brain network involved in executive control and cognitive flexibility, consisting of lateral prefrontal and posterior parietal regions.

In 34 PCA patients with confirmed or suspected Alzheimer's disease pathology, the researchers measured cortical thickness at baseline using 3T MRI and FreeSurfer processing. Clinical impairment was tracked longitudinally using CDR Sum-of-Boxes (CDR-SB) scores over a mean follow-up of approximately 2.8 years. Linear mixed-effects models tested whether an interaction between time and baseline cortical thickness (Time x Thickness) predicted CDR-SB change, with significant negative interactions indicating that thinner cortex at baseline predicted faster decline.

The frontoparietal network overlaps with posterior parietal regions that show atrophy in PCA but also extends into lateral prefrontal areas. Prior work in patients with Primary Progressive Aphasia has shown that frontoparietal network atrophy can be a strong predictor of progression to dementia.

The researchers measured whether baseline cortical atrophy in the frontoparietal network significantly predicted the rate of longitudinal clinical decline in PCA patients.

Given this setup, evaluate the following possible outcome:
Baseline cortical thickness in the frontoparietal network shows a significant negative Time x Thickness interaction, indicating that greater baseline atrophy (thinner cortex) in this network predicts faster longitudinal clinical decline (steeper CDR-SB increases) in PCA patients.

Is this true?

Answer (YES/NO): NO